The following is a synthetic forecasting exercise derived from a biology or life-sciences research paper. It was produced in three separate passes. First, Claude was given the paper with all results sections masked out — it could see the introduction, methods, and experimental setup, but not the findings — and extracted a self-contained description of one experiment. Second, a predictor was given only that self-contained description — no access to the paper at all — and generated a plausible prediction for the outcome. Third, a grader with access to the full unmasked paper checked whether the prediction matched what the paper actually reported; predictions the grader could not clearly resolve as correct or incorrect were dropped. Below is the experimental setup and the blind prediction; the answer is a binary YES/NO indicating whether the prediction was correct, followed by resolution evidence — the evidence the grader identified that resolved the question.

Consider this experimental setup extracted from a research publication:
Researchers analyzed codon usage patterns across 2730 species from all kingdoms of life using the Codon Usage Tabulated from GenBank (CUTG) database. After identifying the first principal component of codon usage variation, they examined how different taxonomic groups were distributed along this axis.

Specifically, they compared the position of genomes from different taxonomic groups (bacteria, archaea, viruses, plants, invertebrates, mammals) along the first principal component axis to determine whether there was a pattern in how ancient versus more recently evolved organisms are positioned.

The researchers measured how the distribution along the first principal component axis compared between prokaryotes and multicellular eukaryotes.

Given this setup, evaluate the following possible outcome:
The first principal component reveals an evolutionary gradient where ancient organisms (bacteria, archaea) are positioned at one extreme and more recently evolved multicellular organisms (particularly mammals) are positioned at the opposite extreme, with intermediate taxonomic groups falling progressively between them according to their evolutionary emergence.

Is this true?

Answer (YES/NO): NO